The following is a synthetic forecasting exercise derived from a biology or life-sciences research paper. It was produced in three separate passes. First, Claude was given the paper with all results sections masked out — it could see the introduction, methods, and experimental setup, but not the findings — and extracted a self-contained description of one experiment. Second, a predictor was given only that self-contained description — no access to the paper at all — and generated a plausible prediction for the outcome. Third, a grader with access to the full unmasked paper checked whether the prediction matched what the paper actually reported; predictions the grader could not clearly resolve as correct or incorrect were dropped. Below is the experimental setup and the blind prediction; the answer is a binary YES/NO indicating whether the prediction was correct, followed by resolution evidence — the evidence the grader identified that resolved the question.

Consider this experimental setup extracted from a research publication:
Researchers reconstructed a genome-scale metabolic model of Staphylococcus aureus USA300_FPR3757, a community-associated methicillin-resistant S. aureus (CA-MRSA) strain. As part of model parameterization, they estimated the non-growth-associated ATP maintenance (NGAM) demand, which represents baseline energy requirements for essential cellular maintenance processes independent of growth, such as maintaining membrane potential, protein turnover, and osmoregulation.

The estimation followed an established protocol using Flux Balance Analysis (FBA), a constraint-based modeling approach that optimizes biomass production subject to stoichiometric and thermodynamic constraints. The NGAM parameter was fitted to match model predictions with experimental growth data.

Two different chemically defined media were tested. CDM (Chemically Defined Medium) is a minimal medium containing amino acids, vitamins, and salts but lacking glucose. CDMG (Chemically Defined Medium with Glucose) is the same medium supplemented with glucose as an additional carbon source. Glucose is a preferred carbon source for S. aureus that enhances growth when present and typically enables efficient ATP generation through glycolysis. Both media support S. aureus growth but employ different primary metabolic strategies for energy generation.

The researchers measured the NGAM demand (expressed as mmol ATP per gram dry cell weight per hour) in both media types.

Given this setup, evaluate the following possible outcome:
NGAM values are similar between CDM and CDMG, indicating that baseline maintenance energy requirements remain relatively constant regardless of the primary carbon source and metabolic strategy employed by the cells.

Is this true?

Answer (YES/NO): NO